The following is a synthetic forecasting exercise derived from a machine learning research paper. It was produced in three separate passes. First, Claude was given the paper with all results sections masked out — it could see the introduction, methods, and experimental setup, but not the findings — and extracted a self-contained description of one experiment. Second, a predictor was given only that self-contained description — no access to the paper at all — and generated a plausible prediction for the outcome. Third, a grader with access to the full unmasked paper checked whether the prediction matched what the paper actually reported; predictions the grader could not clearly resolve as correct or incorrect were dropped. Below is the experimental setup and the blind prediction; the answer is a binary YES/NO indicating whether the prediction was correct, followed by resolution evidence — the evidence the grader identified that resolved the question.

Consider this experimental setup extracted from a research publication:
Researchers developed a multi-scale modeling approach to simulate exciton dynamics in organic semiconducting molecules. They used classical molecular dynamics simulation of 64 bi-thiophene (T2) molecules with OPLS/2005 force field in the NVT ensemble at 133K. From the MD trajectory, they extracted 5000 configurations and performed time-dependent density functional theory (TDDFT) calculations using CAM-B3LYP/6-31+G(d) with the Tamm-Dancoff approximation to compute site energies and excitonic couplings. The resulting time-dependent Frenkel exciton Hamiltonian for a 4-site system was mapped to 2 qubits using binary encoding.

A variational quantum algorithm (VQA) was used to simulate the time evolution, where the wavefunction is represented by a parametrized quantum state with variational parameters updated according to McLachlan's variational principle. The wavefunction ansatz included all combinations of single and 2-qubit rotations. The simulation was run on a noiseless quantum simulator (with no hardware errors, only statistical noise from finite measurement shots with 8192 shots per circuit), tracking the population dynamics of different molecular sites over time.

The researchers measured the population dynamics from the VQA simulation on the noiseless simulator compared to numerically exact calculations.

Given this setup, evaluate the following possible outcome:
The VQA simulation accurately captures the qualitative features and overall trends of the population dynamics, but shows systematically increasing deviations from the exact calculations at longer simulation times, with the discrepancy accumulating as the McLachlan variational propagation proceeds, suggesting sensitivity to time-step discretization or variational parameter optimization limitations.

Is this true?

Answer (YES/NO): NO